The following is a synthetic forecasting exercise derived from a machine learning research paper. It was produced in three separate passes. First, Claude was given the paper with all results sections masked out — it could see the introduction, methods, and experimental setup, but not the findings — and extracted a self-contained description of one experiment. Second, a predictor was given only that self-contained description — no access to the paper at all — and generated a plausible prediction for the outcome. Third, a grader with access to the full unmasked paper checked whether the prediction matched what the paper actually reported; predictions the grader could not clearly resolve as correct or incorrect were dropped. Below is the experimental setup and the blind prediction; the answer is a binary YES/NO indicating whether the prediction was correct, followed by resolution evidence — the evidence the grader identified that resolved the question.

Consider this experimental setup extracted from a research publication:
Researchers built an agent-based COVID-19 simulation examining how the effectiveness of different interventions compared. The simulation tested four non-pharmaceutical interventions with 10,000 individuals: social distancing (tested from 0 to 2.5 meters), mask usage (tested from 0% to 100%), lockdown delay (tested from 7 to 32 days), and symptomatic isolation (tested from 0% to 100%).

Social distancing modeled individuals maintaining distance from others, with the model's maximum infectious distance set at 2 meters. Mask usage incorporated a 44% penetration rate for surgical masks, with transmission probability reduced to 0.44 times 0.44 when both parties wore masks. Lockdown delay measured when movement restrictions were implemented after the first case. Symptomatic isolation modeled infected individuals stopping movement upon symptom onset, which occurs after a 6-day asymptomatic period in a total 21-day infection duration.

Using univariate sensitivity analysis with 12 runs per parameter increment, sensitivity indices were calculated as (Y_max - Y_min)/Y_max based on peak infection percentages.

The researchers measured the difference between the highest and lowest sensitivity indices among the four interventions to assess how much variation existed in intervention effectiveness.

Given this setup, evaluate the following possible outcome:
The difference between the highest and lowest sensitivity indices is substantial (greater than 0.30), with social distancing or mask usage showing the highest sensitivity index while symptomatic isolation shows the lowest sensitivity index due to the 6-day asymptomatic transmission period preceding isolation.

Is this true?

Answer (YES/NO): YES